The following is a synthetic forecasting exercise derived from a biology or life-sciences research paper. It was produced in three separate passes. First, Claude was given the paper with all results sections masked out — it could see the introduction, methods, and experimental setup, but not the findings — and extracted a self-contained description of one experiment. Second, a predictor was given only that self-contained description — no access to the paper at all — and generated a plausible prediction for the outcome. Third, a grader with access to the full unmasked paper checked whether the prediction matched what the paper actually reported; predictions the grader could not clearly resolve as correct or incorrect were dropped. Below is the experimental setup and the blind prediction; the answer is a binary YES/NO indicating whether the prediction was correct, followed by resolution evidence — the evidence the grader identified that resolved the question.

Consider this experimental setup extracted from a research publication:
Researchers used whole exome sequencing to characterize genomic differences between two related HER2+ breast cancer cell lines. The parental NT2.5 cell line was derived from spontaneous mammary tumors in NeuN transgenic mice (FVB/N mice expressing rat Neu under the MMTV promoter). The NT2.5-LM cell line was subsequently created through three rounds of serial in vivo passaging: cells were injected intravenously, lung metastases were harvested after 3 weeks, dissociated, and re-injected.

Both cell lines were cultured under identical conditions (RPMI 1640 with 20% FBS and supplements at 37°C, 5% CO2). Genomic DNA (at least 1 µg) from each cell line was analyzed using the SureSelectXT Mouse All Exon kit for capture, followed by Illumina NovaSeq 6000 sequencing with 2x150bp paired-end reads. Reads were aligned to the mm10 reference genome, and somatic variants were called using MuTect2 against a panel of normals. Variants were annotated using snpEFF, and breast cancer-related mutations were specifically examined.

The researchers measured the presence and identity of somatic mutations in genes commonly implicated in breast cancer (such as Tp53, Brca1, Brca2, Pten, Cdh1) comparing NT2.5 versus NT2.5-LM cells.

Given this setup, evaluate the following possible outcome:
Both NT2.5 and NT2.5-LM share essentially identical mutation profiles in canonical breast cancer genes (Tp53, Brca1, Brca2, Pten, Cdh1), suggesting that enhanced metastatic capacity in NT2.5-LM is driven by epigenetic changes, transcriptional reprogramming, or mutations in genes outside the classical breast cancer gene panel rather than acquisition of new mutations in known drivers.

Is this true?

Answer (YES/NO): YES